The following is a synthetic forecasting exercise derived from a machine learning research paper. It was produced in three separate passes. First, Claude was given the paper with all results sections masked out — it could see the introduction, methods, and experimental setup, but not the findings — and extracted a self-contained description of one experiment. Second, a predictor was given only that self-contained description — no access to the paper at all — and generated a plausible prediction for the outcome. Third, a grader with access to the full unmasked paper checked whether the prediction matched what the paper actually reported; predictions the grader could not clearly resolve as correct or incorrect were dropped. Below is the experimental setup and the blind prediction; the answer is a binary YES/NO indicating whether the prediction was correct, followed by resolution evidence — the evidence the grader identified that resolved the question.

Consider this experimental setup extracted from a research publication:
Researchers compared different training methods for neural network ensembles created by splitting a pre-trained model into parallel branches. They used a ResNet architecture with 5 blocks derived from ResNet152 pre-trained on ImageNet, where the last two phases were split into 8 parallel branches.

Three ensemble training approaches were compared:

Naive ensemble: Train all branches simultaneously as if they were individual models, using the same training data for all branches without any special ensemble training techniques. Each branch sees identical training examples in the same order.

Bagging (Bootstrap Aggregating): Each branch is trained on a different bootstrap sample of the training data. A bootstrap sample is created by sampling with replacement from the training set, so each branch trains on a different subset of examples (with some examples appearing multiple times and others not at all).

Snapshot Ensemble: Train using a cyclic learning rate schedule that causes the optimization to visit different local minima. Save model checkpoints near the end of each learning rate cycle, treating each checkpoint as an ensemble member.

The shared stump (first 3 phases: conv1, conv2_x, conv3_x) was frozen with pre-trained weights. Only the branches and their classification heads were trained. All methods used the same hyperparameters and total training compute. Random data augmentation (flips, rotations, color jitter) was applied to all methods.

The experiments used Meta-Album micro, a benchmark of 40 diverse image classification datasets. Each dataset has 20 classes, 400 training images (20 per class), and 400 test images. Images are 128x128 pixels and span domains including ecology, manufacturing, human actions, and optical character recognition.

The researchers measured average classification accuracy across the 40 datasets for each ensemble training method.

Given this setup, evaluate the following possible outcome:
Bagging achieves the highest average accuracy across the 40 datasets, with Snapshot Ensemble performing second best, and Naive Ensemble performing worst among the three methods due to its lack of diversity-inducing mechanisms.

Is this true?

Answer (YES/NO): NO